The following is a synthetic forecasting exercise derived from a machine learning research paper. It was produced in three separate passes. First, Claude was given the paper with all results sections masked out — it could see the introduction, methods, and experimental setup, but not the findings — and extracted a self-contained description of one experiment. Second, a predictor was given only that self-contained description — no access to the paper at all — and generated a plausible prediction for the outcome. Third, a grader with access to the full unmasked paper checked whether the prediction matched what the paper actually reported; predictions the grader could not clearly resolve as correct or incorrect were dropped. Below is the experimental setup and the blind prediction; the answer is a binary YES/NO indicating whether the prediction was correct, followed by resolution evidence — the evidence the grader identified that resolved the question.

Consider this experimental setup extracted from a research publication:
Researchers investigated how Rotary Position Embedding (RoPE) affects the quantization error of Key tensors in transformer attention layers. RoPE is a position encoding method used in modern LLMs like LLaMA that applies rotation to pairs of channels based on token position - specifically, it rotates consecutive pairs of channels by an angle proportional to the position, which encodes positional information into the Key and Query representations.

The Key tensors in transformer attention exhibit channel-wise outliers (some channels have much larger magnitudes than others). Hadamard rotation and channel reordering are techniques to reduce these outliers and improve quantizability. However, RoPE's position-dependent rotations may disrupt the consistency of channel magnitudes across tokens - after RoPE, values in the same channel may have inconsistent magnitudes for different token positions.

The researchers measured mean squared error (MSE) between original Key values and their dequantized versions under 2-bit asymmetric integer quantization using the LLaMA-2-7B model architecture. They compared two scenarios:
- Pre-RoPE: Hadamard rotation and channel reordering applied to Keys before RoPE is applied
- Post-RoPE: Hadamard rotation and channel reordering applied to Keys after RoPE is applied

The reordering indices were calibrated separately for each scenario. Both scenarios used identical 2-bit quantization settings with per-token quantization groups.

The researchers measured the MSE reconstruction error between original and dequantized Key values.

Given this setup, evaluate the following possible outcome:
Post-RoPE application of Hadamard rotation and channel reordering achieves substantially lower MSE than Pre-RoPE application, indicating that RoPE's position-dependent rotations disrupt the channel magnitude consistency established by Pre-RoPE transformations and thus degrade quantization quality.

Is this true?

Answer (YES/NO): NO